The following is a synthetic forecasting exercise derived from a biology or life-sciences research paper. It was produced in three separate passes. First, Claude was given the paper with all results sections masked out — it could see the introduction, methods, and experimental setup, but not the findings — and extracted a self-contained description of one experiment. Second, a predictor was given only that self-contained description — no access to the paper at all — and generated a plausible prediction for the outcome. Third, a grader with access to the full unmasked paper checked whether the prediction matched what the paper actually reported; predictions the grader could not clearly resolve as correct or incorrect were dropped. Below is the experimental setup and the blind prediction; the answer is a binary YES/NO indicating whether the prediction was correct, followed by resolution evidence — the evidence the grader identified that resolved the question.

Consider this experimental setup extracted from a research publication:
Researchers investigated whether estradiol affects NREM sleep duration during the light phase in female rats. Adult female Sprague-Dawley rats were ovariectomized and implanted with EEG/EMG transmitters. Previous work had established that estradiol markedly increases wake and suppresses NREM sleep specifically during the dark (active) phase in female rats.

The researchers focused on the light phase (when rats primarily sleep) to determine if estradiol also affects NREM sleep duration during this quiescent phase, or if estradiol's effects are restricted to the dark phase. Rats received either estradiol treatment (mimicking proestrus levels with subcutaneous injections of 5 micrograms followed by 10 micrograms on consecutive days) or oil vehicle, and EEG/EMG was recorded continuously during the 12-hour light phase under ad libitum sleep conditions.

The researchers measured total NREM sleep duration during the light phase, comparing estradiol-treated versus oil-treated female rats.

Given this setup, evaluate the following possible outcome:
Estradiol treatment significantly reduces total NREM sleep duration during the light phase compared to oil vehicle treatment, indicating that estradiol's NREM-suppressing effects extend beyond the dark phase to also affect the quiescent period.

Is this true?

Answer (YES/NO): NO